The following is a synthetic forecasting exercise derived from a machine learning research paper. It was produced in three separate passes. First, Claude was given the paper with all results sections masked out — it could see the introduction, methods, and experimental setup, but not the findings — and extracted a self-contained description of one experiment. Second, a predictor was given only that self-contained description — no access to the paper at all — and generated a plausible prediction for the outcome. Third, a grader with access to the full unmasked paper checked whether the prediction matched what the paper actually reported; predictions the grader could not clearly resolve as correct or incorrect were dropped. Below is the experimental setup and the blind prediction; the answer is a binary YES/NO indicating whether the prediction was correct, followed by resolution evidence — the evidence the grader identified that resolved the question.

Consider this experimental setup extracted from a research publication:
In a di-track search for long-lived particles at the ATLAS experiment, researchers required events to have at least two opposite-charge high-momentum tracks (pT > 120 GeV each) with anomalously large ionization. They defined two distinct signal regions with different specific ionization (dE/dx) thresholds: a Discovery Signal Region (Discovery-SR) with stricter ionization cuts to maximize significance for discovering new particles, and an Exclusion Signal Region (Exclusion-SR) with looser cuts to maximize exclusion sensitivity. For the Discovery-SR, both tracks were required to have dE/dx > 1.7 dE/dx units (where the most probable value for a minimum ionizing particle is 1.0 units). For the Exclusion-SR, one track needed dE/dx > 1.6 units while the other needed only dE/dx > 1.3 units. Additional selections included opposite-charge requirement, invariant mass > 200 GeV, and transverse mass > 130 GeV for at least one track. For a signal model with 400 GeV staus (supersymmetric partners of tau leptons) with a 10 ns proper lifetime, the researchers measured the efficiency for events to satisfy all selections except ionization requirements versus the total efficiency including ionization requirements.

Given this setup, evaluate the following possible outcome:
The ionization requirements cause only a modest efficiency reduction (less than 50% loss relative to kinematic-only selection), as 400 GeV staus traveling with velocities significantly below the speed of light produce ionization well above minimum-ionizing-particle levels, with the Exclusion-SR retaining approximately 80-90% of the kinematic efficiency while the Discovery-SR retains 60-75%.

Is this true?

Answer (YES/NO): NO